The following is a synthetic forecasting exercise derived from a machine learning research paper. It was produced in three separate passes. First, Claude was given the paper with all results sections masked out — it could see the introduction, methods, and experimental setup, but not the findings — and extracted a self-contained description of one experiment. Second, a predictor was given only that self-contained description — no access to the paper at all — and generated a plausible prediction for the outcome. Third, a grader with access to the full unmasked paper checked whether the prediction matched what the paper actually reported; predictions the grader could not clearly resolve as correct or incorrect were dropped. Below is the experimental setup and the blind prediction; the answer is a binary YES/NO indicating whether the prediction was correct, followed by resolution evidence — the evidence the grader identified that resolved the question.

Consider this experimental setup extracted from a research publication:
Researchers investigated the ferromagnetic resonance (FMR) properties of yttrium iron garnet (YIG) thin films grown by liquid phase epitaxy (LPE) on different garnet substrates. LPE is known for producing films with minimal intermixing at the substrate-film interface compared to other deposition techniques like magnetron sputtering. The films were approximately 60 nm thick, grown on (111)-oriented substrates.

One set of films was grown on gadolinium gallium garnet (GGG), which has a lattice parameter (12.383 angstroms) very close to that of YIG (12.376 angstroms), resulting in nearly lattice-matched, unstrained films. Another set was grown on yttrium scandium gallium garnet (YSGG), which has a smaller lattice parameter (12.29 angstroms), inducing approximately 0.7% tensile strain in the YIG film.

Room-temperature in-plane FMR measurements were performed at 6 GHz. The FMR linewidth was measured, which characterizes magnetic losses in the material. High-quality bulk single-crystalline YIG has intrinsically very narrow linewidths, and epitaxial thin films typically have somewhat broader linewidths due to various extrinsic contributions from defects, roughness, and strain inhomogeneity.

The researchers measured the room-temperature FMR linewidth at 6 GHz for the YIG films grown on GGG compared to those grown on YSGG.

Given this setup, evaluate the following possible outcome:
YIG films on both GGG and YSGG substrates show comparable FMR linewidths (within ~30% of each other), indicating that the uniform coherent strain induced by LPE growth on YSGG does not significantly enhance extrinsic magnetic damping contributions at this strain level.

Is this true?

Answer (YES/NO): NO